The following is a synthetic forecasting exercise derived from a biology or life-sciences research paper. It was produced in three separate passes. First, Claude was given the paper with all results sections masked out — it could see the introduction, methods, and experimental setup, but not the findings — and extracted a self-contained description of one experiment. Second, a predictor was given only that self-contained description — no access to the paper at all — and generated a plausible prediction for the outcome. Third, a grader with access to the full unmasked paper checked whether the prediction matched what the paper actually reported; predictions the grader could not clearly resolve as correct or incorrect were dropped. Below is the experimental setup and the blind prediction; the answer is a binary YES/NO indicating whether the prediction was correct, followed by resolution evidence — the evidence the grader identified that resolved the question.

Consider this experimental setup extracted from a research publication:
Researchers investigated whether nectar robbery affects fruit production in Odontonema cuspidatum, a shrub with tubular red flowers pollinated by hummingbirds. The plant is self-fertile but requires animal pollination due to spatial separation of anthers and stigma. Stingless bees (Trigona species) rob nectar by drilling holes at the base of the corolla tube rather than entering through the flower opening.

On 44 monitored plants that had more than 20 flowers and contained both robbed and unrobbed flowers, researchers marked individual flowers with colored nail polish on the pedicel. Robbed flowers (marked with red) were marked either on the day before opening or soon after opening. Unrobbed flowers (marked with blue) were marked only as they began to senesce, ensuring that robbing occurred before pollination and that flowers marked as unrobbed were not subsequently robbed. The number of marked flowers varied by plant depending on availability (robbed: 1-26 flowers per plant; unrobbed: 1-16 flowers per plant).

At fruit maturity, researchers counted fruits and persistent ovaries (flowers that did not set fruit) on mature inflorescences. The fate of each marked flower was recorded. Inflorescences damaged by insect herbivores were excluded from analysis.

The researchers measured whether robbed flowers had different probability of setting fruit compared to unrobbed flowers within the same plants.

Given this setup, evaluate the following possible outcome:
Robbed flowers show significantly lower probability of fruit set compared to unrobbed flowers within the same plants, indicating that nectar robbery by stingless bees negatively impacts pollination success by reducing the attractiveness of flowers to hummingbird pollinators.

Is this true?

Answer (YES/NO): YES